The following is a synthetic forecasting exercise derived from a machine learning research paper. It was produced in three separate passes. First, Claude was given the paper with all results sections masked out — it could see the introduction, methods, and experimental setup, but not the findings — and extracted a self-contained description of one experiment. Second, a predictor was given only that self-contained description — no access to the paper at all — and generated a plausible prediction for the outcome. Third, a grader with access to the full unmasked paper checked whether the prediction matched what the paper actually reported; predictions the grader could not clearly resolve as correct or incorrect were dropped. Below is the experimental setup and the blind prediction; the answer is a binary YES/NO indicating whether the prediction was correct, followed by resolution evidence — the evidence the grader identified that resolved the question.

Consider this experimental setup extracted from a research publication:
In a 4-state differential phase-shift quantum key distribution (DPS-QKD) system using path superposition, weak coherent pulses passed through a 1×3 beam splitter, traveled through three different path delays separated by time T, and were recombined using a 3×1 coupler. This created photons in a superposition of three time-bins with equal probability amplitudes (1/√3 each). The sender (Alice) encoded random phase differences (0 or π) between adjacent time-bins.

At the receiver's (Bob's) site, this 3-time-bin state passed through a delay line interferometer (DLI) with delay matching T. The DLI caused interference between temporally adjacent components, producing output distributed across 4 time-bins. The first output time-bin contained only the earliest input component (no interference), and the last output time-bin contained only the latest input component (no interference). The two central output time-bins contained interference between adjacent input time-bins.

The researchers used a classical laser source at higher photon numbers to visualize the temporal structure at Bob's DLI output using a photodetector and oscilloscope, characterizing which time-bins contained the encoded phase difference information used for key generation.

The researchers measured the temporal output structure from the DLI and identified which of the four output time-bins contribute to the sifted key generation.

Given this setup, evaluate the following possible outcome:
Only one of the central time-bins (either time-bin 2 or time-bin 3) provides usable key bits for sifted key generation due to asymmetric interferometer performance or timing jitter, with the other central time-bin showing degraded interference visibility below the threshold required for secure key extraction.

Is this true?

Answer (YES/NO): NO